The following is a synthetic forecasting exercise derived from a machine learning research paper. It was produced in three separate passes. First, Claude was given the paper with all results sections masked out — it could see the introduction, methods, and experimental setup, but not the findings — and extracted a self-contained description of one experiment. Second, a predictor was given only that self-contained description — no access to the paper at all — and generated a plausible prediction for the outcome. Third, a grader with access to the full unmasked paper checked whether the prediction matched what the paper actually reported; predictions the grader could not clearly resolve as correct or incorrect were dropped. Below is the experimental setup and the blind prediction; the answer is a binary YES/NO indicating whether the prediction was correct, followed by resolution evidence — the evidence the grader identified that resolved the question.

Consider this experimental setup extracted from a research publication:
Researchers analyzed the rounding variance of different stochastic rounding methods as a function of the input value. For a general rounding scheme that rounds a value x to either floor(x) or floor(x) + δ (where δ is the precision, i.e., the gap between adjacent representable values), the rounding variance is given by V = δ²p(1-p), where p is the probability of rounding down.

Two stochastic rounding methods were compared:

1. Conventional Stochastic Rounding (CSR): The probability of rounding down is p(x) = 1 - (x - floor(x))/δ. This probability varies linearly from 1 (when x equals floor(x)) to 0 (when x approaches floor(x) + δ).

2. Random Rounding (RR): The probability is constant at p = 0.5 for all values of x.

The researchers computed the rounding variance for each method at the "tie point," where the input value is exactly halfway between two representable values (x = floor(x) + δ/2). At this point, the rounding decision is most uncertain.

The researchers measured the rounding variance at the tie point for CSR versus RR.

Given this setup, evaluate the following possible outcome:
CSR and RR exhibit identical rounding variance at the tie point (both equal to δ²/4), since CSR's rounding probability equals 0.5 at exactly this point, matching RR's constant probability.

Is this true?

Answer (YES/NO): YES